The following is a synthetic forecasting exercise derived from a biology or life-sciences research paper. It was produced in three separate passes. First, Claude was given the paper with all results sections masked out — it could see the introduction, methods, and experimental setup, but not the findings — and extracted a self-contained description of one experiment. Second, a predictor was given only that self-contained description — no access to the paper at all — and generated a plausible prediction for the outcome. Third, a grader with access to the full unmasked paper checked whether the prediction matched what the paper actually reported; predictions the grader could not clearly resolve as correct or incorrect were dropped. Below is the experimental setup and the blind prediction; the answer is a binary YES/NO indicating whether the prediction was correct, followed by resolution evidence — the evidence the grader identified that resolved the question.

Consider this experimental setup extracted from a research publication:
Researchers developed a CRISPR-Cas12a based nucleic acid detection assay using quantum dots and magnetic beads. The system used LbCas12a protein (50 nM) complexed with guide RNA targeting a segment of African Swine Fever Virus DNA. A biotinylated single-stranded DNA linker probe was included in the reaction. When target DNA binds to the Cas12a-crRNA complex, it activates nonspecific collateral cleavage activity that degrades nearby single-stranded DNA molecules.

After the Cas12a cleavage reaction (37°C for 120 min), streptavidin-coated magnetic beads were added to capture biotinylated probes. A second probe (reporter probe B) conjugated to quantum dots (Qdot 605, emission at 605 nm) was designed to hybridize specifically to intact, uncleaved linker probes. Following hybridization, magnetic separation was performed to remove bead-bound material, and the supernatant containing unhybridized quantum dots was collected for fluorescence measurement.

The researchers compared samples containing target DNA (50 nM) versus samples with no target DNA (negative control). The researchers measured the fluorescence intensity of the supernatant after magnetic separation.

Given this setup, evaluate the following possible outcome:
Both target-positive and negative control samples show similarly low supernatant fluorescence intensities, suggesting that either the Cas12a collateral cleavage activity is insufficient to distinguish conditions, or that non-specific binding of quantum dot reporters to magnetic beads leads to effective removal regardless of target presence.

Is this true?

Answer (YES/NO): NO